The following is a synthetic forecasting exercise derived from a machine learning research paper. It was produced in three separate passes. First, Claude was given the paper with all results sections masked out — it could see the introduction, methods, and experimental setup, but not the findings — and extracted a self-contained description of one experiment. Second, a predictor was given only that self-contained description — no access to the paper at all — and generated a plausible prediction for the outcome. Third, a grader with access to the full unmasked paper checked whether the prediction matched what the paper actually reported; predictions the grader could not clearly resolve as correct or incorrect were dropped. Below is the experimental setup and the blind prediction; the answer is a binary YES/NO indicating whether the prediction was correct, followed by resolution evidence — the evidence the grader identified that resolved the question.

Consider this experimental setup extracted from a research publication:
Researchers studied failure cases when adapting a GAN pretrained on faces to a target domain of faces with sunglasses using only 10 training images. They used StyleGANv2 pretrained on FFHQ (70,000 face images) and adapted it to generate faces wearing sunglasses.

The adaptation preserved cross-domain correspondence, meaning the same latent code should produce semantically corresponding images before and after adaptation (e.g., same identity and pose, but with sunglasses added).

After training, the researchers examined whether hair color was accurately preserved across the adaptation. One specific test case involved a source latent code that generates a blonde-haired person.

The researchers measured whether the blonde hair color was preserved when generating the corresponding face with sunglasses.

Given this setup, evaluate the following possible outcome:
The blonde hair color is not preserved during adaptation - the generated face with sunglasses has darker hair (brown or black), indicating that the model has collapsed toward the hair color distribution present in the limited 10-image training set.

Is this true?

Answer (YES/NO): YES